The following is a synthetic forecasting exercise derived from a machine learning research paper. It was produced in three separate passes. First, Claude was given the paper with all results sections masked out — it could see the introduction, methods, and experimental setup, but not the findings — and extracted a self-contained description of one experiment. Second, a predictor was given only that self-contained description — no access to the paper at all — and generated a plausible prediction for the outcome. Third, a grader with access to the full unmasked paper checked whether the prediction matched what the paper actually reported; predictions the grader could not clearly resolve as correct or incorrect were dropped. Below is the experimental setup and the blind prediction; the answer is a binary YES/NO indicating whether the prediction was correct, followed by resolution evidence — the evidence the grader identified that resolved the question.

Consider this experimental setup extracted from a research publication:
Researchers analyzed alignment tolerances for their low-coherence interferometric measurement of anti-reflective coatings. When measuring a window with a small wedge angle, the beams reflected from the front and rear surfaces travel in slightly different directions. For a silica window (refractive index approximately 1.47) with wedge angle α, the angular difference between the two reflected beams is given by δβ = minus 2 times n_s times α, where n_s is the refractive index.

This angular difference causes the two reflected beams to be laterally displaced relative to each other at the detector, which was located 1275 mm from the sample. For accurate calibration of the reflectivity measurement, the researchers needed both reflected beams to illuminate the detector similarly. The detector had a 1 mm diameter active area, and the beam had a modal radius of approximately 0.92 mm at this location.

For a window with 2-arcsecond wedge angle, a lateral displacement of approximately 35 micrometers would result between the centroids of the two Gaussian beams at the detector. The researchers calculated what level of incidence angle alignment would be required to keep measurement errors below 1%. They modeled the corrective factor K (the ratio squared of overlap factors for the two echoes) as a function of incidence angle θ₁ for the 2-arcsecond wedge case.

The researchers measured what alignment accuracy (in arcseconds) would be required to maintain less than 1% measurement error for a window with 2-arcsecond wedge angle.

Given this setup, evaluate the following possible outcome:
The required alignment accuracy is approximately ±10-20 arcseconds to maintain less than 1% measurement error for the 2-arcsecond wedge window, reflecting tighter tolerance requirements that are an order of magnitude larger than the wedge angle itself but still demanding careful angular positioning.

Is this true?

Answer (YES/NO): NO